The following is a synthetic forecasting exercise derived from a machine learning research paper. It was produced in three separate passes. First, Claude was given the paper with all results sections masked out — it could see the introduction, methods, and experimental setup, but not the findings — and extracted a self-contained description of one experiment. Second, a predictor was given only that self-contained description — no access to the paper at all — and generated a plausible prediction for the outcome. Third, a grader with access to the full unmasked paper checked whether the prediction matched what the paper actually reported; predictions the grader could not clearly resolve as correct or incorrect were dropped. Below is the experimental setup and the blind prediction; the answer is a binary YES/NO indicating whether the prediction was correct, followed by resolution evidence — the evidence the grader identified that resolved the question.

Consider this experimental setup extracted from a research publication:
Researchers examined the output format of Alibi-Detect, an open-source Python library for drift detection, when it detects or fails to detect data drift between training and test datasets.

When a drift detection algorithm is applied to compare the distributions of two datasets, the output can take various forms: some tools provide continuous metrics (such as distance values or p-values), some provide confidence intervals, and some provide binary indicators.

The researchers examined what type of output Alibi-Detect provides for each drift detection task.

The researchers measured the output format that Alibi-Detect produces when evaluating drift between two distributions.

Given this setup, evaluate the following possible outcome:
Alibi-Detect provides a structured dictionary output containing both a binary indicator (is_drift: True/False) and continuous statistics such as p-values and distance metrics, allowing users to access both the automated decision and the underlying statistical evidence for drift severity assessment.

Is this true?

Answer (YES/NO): NO